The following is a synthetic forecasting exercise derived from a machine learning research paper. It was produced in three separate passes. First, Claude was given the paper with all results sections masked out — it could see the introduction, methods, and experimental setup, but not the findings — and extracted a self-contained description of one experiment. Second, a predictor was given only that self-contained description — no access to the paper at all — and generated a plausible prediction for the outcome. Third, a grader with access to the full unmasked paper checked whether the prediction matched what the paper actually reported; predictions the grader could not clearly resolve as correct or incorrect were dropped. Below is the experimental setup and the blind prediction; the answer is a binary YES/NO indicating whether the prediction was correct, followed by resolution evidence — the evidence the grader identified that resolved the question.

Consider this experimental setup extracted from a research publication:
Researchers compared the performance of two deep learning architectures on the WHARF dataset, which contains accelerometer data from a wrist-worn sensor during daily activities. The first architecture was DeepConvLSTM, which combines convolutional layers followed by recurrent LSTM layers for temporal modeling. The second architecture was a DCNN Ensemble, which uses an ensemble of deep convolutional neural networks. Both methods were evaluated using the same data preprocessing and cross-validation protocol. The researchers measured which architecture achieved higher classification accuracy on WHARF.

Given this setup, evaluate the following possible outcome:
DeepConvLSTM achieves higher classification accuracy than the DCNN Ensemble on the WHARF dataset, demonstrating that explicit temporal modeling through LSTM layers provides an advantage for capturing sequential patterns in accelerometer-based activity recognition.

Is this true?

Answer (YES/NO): NO